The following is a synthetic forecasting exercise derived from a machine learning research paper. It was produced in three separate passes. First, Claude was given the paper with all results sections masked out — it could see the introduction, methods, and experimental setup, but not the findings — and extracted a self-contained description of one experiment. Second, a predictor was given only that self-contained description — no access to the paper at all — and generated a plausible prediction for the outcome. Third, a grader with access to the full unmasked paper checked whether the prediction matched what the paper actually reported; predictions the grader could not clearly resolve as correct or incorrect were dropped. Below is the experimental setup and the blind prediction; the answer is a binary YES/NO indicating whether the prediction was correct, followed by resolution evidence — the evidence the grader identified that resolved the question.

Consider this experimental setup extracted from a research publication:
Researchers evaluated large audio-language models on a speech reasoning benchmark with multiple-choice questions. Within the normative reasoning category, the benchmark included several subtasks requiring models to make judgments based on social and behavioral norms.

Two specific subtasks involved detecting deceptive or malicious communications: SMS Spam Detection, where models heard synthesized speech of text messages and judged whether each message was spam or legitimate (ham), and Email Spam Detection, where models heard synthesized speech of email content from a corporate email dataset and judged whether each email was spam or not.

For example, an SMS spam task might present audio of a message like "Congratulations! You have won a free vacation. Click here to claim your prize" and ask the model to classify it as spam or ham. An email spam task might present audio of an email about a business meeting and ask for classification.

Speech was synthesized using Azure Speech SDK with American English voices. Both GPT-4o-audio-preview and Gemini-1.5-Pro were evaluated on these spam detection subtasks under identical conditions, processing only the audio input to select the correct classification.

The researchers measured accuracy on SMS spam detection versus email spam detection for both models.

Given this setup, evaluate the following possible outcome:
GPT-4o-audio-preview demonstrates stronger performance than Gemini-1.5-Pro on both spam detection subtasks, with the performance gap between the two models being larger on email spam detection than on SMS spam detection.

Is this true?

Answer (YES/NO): NO